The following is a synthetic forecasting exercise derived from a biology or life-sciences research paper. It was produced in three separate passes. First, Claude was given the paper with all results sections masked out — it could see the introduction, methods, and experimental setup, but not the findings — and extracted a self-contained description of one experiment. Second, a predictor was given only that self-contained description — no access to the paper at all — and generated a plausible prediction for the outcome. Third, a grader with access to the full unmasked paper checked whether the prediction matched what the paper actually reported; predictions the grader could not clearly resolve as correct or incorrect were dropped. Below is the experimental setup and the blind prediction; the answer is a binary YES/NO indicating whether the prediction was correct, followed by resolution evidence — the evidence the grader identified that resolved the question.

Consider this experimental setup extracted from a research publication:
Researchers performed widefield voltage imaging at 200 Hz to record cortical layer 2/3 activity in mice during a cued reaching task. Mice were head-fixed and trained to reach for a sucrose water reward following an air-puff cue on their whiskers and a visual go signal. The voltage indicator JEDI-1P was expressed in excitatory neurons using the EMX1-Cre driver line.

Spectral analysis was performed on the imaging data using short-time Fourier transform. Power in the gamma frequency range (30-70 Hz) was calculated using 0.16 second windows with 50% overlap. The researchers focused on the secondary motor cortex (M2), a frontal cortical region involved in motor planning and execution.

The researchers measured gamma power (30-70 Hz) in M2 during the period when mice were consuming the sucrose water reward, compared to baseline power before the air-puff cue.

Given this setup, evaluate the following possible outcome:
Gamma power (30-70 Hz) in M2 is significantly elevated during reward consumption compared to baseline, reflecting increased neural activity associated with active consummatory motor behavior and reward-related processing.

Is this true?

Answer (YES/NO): YES